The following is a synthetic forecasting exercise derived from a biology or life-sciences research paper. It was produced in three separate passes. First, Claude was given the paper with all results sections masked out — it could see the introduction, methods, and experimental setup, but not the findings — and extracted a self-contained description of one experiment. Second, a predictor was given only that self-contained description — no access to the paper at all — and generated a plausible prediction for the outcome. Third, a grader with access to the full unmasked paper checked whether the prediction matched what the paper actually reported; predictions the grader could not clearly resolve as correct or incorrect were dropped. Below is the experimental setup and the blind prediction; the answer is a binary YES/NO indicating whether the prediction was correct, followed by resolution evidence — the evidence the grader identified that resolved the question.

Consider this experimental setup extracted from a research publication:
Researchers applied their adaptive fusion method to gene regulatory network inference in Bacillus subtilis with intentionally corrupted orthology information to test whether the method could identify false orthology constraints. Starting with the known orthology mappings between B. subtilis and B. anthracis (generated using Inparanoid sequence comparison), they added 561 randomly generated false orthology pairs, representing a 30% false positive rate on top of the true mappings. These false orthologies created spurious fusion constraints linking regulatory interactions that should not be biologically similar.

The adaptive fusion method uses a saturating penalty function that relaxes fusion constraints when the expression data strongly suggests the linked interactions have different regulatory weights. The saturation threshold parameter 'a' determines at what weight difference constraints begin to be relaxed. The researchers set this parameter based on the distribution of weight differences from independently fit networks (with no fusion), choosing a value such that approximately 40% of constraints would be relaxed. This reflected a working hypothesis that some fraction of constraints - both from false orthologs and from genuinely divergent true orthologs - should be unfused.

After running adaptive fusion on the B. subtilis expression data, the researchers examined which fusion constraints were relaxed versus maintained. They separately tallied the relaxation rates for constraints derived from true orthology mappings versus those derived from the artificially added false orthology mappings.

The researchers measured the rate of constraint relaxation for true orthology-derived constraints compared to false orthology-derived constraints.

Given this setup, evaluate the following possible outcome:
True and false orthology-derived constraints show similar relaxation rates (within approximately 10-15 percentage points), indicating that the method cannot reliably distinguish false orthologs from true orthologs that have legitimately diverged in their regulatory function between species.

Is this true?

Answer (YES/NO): NO